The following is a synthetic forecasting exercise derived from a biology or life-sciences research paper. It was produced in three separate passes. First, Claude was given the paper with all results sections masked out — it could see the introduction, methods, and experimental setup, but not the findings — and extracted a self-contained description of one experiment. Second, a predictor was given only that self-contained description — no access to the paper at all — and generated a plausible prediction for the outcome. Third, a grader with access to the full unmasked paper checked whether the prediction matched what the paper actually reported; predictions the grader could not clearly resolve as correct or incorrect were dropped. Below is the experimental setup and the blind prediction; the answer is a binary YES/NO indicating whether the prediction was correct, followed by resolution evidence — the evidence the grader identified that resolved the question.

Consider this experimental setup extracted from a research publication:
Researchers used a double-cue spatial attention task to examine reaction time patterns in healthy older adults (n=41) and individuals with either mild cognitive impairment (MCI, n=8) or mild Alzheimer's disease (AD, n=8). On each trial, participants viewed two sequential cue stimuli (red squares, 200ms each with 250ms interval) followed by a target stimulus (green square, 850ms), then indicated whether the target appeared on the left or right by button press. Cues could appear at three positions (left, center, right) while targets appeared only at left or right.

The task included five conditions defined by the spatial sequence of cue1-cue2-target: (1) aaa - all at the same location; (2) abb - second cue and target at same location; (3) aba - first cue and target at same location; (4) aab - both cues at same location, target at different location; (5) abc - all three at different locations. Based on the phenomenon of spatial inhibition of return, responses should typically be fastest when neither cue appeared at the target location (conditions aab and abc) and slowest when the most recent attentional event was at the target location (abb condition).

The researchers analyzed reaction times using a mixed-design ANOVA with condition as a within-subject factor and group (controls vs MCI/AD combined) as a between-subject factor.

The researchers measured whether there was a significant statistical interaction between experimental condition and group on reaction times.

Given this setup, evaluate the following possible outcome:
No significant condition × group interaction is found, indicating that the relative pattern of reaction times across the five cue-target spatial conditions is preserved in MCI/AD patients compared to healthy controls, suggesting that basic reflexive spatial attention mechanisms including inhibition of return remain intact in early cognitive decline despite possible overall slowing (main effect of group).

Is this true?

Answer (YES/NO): NO